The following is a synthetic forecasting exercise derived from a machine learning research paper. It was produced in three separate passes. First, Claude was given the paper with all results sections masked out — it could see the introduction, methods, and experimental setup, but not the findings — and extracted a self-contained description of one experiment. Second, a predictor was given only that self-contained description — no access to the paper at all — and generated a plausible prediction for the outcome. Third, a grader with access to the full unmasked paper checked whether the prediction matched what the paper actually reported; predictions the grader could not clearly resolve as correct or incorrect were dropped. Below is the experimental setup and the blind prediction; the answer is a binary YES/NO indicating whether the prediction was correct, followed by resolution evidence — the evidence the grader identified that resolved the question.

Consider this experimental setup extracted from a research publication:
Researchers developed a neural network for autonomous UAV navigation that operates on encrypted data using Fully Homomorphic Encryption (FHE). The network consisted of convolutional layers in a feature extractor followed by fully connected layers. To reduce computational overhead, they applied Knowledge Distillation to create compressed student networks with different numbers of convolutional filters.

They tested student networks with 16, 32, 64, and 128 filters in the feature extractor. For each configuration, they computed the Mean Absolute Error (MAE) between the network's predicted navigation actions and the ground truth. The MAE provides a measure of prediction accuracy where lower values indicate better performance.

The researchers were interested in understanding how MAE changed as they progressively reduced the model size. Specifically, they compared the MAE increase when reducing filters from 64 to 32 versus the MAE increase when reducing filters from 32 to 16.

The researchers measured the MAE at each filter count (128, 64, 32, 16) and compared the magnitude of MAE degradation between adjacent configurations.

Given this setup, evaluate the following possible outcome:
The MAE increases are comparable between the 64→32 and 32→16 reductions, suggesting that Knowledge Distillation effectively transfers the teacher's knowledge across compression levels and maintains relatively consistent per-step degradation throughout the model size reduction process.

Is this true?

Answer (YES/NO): NO